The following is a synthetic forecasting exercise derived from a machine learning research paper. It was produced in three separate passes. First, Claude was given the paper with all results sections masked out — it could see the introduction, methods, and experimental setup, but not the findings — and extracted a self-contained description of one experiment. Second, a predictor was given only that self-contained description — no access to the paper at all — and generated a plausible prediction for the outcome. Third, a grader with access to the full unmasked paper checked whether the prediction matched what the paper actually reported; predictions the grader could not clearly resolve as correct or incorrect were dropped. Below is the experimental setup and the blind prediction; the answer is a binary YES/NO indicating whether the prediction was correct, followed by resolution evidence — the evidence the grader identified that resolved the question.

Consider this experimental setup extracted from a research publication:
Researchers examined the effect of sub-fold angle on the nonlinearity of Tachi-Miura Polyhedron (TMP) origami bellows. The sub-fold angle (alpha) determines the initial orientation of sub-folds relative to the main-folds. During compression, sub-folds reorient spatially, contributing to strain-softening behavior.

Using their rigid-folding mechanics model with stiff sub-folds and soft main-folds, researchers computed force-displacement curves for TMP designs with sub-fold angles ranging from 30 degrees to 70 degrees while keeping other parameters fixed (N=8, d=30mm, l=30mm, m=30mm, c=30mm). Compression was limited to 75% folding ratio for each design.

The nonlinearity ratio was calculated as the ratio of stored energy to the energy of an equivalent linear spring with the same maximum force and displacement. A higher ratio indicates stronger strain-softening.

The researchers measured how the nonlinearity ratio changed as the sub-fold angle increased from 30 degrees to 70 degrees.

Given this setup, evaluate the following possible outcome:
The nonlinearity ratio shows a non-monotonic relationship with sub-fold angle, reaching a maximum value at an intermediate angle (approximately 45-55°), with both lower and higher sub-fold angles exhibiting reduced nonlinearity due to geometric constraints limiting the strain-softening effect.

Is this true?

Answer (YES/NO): NO